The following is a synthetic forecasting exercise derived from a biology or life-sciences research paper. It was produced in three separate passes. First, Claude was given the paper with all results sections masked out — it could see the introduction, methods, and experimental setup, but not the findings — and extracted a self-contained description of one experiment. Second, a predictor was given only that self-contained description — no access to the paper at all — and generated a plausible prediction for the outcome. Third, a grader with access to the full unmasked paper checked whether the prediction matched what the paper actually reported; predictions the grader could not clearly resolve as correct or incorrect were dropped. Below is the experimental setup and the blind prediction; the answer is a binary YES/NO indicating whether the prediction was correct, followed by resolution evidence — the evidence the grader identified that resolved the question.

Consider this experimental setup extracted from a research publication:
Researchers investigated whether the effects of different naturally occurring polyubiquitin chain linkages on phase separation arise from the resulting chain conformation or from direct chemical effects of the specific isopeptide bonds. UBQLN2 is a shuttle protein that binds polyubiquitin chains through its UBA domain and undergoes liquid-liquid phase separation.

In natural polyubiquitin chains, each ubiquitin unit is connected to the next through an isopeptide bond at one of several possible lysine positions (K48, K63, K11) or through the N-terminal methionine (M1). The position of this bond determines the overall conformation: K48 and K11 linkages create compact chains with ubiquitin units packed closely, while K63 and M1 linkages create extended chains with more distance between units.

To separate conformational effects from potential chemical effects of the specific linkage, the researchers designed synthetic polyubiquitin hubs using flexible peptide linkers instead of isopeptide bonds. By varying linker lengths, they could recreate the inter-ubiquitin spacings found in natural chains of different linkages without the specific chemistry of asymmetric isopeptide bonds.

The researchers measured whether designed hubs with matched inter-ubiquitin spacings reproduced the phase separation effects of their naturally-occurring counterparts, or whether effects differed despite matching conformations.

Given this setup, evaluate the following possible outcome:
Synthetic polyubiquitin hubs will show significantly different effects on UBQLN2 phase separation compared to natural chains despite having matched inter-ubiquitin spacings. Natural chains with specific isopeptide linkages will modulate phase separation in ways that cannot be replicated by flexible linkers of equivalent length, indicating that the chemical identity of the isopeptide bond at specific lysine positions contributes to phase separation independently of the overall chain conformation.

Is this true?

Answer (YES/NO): NO